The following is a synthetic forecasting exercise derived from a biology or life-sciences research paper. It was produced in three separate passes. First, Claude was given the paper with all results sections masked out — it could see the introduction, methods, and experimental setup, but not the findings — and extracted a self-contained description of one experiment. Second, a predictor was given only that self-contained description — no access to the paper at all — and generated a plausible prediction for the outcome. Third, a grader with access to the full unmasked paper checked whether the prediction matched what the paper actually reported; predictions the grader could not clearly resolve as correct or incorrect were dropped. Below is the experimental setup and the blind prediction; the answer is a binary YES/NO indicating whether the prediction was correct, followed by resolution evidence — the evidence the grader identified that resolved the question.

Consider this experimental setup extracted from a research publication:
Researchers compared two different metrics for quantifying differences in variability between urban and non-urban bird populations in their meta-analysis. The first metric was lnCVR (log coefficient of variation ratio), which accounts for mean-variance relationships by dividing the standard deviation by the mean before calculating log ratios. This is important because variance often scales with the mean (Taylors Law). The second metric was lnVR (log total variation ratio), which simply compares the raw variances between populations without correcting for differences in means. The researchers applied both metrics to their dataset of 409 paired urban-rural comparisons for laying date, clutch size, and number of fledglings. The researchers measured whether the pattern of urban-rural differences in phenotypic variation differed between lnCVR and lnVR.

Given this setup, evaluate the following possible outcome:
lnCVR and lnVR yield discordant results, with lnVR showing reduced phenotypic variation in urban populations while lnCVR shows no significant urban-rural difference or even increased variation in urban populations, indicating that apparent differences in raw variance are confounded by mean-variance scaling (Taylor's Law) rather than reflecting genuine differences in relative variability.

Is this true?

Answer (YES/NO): NO